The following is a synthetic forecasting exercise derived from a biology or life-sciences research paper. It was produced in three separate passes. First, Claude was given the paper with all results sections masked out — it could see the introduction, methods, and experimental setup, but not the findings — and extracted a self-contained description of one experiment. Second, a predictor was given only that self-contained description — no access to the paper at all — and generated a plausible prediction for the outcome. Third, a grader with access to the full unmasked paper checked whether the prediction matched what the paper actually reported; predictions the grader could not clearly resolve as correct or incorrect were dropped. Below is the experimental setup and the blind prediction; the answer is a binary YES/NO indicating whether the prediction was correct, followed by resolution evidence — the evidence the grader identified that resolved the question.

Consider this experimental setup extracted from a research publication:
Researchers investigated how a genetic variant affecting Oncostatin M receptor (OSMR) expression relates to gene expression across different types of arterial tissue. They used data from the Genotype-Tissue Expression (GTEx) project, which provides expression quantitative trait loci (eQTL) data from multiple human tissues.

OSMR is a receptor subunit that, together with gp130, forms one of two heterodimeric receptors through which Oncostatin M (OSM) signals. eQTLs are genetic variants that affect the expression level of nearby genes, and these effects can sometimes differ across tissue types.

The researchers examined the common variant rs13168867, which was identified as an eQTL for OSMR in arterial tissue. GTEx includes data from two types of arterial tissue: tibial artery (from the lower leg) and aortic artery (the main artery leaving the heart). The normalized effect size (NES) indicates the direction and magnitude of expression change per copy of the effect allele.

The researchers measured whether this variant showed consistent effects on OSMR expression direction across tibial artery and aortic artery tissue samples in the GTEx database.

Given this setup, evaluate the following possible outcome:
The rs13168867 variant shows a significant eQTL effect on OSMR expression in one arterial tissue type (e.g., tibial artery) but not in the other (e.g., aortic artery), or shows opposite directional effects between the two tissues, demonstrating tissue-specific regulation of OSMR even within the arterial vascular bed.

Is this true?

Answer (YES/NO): NO